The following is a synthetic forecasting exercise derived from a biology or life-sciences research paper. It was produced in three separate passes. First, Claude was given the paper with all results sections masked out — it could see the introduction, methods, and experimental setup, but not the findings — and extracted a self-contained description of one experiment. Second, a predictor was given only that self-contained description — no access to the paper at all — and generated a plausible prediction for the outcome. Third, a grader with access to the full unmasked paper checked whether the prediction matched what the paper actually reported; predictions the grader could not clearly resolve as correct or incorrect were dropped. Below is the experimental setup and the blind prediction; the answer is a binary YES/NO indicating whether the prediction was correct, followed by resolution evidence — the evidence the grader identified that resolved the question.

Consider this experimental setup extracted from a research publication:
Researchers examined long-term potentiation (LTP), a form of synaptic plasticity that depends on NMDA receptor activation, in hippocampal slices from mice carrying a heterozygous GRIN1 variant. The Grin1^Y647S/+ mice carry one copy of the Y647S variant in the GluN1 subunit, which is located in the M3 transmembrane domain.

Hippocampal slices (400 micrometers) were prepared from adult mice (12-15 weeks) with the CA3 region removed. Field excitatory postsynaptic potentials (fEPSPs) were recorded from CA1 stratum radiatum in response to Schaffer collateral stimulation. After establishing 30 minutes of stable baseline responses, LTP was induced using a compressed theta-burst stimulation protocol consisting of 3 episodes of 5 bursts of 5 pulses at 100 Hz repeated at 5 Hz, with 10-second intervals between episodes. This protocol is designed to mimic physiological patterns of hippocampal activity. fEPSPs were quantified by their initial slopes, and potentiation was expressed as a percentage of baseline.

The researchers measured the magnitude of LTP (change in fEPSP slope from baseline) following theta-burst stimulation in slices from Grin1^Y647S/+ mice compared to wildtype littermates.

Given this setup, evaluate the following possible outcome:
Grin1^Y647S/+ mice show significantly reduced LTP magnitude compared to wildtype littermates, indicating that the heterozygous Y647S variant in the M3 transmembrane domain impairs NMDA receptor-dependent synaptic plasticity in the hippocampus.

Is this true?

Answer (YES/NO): YES